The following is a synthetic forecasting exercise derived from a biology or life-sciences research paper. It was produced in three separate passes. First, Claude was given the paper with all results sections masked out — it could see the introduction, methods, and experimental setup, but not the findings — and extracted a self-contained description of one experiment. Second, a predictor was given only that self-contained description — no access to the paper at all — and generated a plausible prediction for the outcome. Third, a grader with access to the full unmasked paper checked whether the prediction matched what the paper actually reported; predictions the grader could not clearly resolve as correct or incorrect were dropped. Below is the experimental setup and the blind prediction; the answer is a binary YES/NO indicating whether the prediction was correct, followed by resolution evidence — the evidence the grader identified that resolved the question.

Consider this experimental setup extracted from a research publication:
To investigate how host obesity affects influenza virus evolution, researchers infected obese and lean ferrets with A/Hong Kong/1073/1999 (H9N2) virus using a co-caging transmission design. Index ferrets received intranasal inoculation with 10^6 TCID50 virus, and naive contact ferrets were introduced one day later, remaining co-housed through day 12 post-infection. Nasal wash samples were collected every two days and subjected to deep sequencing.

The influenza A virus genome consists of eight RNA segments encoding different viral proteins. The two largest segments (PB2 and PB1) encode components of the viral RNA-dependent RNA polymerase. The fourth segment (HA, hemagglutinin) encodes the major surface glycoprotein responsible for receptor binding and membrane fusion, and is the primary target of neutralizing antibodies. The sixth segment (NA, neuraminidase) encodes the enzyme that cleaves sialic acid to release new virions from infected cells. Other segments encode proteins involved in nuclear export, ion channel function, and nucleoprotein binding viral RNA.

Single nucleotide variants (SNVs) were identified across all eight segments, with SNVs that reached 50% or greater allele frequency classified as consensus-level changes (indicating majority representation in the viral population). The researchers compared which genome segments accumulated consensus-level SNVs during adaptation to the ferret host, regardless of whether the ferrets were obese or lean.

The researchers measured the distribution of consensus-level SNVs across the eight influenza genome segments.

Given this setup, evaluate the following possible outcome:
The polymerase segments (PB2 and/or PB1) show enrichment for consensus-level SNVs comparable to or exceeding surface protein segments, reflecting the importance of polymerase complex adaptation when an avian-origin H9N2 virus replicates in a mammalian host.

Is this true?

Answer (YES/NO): YES